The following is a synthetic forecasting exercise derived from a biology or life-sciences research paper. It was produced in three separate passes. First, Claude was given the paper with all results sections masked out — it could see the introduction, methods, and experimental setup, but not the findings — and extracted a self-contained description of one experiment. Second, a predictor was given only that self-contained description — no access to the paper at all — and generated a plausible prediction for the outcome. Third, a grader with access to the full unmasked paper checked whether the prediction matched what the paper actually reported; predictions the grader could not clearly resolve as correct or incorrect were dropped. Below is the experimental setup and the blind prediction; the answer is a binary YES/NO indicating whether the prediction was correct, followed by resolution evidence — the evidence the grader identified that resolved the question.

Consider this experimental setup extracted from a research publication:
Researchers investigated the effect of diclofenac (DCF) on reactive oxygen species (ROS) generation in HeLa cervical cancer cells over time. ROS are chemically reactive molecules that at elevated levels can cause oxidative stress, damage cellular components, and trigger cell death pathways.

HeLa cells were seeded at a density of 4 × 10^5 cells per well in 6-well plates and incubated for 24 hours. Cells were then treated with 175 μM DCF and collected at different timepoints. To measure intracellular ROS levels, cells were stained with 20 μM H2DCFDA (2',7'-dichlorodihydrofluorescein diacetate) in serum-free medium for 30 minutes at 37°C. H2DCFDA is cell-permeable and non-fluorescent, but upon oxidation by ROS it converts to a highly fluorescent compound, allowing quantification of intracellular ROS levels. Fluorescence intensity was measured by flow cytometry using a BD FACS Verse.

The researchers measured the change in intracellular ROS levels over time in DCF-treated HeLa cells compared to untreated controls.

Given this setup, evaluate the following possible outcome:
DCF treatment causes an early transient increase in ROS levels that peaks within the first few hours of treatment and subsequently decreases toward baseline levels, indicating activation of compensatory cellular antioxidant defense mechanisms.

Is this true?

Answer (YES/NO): NO